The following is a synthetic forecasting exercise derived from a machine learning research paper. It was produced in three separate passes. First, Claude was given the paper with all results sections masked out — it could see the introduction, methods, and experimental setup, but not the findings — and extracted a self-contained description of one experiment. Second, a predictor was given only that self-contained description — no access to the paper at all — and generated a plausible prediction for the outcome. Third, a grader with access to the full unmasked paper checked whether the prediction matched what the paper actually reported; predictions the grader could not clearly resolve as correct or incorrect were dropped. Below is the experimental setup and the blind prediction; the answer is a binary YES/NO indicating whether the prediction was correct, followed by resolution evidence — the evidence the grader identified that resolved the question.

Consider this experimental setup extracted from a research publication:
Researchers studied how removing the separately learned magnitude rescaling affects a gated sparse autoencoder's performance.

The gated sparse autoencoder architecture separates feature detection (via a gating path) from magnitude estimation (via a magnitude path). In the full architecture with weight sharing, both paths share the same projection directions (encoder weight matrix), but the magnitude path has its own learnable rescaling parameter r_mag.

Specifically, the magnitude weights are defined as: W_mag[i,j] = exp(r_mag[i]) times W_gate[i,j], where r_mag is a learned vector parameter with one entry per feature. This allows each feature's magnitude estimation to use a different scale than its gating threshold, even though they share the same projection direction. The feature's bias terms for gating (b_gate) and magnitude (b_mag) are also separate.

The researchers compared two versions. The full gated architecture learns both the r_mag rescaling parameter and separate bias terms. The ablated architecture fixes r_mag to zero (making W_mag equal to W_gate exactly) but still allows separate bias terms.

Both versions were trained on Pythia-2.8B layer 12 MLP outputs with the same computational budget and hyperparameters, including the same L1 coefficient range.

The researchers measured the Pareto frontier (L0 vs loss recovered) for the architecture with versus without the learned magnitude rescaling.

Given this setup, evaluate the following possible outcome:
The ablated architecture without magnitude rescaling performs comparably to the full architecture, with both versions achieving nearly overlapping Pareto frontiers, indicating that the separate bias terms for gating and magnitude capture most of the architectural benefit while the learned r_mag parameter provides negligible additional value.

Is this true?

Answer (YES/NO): NO